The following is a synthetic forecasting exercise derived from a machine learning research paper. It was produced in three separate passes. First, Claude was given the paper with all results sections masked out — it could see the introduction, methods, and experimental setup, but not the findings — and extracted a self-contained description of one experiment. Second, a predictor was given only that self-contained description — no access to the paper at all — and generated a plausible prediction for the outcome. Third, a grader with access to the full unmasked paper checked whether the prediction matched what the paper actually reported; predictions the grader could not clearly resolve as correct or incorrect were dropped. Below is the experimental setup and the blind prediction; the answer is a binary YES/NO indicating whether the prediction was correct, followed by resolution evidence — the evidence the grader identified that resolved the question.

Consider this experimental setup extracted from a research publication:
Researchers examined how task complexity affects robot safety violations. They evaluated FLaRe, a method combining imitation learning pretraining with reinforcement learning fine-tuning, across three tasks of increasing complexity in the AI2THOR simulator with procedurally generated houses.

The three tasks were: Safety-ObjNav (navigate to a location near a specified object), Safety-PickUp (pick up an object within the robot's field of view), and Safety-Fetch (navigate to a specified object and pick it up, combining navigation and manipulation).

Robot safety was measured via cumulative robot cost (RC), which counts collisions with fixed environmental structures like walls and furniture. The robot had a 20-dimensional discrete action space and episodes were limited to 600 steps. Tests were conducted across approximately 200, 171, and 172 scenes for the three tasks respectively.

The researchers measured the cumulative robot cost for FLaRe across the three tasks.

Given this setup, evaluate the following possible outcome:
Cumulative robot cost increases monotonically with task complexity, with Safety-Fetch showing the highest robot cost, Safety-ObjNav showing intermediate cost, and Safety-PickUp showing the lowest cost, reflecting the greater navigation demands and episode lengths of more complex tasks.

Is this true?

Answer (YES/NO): YES